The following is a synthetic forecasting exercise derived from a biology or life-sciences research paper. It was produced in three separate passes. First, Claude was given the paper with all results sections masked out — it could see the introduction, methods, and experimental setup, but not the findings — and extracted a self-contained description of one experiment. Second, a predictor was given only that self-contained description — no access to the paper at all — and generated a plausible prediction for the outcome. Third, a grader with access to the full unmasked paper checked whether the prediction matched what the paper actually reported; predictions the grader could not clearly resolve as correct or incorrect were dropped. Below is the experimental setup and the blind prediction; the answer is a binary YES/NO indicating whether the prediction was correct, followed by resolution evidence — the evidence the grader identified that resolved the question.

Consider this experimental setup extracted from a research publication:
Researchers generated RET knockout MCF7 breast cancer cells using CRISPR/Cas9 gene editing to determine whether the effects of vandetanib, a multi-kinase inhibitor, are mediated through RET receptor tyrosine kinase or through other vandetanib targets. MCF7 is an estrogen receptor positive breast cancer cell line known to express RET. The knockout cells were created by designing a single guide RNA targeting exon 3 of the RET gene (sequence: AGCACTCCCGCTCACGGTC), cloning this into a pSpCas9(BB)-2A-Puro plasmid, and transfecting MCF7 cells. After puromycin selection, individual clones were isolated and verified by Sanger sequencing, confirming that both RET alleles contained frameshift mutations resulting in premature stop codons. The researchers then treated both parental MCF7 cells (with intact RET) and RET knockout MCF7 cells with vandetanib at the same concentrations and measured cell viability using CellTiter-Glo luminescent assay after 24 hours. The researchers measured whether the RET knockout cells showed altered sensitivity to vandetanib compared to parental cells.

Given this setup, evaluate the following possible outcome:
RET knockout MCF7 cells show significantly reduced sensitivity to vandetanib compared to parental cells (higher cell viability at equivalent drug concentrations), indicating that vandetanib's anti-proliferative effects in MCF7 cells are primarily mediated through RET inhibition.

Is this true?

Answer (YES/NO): NO